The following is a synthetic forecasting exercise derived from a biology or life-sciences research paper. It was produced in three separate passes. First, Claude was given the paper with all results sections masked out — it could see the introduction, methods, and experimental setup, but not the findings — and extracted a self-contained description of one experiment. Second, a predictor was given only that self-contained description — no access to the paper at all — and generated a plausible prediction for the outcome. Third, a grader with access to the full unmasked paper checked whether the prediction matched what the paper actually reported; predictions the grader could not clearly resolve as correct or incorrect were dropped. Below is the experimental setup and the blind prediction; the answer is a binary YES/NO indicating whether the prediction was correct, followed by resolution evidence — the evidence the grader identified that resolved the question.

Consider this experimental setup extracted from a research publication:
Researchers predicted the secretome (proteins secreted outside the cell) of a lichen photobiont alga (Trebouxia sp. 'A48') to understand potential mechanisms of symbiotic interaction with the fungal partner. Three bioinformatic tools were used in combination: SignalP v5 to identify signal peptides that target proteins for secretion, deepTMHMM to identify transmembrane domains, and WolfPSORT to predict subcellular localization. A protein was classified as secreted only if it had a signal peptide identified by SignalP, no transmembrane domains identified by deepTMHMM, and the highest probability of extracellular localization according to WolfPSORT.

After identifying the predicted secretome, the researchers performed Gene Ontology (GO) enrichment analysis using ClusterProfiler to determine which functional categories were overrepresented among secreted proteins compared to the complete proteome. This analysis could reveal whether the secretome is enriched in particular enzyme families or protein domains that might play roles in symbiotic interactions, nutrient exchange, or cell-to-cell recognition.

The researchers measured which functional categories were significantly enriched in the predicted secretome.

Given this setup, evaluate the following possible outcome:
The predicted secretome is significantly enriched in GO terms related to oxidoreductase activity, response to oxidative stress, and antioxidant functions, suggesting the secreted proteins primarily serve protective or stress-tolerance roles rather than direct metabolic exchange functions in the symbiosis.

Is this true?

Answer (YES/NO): NO